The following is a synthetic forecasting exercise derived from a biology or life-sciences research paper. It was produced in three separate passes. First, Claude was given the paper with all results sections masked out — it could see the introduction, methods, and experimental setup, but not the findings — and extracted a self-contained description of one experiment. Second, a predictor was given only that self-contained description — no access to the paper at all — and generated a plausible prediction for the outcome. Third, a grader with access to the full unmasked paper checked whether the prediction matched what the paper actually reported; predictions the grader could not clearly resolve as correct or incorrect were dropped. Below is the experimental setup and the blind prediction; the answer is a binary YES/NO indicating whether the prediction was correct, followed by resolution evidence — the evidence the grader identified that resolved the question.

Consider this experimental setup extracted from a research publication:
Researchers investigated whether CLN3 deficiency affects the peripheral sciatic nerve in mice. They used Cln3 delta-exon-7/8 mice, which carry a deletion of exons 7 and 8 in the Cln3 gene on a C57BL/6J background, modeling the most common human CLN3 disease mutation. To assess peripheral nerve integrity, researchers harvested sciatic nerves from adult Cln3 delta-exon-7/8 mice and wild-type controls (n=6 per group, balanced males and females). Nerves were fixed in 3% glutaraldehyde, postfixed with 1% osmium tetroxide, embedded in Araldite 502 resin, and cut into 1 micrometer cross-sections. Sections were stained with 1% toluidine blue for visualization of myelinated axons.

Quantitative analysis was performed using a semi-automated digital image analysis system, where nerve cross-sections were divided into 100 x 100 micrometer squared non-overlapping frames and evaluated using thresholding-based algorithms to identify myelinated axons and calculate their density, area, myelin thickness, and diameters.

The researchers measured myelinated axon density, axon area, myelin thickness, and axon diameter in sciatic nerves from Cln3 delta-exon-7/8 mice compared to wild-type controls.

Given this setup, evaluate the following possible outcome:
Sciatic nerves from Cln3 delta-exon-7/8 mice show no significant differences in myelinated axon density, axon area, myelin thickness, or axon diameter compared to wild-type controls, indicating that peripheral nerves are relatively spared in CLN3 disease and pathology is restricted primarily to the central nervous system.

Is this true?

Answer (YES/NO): NO